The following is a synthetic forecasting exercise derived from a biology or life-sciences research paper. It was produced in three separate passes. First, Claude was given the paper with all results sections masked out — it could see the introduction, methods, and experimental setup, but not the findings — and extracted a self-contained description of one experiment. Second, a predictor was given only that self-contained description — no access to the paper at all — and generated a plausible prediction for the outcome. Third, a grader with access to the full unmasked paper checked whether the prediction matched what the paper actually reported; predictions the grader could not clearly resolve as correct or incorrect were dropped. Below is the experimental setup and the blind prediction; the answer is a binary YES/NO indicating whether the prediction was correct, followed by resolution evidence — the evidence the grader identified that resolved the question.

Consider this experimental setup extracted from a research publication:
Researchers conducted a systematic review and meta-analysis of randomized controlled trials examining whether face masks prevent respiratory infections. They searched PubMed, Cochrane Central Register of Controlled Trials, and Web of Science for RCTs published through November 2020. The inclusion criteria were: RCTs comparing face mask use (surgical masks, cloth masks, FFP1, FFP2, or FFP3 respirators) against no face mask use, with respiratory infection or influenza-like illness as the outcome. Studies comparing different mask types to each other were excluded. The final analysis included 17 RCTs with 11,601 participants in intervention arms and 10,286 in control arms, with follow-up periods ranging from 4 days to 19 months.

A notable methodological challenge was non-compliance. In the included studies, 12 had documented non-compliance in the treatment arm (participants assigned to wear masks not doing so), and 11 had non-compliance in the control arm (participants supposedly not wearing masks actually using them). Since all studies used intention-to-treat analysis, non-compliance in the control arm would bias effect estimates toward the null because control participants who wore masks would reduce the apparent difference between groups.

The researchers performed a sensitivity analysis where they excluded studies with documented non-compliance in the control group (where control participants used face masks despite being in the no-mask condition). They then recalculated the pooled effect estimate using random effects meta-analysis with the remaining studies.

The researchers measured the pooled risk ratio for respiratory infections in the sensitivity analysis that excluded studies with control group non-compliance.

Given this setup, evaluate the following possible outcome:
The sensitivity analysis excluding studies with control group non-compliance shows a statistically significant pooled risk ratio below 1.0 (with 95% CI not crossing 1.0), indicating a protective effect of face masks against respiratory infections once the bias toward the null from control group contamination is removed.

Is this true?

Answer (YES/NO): YES